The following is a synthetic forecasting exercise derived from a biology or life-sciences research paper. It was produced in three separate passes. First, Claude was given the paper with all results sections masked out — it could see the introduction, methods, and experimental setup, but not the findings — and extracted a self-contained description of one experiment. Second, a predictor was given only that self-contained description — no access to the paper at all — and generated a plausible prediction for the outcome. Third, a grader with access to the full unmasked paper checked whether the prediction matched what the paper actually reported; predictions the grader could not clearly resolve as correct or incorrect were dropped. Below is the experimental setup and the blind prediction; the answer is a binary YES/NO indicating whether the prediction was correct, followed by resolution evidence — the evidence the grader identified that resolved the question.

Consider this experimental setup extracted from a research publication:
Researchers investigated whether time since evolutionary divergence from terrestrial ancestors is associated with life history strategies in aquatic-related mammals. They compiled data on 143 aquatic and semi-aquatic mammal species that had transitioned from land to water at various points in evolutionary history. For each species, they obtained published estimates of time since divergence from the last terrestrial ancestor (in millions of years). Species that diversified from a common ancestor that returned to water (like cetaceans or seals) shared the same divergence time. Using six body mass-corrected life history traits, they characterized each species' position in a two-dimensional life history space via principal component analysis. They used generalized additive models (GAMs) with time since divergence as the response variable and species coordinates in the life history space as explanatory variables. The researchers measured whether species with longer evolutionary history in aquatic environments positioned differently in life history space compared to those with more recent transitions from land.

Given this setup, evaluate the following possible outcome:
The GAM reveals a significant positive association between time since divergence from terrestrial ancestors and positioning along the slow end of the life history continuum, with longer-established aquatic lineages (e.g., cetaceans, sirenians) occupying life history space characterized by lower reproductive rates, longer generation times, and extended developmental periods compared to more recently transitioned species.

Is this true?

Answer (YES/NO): YES